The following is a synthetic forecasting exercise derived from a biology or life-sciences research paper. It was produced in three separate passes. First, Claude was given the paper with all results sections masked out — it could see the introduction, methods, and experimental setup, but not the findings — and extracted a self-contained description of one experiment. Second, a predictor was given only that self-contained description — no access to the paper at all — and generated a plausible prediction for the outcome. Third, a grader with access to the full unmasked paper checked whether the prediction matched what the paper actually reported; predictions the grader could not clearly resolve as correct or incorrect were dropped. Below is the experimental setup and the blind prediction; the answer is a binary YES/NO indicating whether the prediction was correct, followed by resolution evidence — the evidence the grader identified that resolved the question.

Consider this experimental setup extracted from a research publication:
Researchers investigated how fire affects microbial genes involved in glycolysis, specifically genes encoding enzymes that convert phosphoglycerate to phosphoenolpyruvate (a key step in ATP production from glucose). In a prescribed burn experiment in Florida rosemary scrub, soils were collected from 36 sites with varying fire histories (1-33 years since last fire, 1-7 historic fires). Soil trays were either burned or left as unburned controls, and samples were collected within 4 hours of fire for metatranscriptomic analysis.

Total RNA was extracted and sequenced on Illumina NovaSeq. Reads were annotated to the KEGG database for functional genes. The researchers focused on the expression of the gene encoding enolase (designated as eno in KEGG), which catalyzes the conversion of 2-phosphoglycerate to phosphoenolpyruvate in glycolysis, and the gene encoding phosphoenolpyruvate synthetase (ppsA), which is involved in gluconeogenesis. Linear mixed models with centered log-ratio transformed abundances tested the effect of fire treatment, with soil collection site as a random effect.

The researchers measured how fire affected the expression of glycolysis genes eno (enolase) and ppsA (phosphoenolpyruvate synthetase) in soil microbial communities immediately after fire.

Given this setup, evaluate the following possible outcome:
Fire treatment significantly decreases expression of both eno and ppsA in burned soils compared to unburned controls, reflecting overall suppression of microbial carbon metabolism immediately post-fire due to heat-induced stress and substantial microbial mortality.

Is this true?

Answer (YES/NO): YES